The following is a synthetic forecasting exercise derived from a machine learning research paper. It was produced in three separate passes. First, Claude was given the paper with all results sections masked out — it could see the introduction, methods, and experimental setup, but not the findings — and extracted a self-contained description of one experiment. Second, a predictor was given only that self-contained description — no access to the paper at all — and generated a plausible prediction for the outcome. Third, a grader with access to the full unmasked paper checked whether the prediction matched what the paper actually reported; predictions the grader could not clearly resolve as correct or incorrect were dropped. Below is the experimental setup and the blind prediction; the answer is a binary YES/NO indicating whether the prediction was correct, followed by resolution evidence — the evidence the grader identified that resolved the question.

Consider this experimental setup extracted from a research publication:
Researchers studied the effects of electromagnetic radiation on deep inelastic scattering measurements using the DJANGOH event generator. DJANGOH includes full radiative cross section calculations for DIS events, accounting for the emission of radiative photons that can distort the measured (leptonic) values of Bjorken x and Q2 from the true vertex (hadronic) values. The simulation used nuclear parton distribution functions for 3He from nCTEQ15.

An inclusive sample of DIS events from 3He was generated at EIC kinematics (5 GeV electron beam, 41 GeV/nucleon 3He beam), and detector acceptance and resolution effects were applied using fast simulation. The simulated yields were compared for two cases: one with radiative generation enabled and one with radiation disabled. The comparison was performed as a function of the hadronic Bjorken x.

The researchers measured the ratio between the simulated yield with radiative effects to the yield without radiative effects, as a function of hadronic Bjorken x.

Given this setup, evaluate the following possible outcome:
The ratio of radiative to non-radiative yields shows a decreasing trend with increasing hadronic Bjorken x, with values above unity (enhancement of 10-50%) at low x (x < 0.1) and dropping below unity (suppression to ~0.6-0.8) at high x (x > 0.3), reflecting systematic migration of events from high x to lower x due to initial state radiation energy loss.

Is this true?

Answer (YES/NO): NO